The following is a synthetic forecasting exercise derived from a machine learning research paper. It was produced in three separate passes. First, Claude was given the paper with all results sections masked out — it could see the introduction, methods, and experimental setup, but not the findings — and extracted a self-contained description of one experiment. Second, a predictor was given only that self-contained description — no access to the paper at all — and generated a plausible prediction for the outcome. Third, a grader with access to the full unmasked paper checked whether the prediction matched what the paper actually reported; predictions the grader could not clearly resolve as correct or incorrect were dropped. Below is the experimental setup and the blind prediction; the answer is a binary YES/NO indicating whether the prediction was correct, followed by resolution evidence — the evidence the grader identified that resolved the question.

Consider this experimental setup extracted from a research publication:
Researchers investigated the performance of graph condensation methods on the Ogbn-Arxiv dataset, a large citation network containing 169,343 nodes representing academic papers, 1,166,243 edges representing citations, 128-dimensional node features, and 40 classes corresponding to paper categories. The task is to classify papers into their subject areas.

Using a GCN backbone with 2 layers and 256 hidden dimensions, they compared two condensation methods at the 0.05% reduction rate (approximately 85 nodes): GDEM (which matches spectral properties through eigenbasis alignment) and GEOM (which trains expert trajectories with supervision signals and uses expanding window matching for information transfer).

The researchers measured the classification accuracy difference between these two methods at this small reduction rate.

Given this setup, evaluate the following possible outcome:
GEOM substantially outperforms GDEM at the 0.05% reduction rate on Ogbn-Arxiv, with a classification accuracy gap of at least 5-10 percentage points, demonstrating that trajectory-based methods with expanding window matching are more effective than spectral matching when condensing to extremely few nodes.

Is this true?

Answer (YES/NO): NO